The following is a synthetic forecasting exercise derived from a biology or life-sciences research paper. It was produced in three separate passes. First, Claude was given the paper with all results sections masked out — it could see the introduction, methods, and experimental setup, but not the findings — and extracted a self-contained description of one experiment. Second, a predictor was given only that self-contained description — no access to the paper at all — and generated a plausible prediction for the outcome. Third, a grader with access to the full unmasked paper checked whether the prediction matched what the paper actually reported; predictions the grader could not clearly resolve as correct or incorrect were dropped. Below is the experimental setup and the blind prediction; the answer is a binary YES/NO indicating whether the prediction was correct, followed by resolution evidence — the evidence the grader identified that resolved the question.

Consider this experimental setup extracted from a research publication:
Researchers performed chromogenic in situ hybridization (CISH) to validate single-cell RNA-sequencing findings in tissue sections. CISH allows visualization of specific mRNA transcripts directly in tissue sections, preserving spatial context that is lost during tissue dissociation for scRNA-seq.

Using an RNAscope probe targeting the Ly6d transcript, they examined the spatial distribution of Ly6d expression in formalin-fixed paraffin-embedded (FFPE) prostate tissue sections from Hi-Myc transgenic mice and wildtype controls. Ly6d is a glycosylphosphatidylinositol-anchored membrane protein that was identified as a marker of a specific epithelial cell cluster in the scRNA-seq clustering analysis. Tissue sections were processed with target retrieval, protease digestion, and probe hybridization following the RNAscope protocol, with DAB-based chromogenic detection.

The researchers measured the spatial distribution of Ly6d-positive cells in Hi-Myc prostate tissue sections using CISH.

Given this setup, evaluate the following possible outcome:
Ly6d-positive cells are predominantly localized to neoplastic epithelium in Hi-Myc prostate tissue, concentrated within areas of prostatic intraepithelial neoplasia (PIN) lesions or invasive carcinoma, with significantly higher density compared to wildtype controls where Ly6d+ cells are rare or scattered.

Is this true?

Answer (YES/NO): NO